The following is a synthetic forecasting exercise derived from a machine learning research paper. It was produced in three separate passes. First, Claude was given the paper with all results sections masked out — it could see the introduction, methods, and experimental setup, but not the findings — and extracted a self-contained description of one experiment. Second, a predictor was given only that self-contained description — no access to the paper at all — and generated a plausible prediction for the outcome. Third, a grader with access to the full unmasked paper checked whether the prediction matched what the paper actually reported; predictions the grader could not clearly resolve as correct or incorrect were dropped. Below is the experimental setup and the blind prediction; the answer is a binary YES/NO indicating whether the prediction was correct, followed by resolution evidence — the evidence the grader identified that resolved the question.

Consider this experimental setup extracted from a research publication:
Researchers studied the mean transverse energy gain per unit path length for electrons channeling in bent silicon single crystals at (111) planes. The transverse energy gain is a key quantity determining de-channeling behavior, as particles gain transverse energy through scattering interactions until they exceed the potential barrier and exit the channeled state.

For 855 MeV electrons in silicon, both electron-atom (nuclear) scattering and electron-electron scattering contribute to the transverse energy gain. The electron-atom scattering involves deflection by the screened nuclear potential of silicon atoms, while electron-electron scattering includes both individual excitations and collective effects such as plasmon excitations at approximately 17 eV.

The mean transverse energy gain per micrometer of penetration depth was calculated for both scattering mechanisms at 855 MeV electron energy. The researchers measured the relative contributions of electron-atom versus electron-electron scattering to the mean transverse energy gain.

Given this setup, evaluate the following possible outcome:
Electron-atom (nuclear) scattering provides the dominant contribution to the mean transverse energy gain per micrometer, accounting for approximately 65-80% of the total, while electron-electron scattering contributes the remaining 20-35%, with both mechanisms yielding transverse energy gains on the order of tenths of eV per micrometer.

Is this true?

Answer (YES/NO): NO